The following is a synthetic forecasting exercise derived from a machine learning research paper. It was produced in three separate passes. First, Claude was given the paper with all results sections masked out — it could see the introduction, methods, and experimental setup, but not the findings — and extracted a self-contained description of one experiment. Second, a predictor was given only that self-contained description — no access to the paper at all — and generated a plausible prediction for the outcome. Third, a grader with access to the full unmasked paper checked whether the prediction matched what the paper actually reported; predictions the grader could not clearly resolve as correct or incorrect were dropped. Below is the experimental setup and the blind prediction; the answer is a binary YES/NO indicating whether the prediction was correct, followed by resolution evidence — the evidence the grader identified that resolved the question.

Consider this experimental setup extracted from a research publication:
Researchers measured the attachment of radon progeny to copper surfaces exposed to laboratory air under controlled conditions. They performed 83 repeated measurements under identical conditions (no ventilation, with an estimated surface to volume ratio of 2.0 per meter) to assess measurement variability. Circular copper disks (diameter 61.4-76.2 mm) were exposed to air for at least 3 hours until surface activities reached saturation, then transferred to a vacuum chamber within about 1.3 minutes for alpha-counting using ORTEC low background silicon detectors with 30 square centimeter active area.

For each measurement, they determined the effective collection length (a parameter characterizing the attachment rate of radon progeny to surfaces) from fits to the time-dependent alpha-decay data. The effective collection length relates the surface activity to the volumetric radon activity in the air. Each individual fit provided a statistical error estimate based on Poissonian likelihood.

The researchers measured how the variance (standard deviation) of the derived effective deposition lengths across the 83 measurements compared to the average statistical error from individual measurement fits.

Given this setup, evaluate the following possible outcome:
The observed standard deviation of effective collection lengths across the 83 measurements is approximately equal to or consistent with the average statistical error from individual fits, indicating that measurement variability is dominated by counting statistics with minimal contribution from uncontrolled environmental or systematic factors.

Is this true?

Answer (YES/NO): NO